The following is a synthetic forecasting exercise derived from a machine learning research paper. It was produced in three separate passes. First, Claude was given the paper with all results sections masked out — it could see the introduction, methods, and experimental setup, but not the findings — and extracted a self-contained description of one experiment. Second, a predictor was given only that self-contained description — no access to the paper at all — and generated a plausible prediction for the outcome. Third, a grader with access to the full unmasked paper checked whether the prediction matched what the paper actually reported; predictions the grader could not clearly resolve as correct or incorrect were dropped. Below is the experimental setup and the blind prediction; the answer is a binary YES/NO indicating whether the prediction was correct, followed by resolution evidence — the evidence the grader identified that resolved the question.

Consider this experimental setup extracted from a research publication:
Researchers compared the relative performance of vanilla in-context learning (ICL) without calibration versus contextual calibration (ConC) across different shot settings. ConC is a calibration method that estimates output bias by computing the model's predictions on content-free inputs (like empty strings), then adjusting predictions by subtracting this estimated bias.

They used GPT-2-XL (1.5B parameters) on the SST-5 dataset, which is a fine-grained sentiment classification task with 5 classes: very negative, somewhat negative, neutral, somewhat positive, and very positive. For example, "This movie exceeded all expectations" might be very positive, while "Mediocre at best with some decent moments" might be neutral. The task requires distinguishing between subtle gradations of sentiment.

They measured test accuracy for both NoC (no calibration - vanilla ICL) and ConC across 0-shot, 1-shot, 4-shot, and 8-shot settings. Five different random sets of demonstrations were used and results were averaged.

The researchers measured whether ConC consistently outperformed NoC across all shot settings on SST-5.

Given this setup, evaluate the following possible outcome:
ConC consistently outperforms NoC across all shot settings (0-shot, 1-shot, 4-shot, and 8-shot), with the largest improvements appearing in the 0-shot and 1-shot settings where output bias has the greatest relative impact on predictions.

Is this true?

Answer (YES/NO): NO